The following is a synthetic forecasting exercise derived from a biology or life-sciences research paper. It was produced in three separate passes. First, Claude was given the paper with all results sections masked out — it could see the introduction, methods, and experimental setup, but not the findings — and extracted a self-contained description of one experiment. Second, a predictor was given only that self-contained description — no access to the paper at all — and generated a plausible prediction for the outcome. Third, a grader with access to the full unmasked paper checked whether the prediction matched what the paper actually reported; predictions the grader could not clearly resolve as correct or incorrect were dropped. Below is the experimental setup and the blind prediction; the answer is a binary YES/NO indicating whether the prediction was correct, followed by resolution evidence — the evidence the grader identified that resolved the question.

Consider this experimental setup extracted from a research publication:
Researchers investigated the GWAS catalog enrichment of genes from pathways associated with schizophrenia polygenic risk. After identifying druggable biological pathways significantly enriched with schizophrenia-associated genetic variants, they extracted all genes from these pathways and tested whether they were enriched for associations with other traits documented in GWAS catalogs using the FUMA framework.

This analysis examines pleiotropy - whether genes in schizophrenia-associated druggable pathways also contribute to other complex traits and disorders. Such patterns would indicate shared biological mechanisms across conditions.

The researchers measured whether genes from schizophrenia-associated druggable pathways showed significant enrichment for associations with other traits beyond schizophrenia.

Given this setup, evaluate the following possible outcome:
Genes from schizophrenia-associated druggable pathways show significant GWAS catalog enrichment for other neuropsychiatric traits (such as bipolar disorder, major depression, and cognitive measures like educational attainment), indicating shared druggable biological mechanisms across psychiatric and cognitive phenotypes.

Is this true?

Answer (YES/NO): YES